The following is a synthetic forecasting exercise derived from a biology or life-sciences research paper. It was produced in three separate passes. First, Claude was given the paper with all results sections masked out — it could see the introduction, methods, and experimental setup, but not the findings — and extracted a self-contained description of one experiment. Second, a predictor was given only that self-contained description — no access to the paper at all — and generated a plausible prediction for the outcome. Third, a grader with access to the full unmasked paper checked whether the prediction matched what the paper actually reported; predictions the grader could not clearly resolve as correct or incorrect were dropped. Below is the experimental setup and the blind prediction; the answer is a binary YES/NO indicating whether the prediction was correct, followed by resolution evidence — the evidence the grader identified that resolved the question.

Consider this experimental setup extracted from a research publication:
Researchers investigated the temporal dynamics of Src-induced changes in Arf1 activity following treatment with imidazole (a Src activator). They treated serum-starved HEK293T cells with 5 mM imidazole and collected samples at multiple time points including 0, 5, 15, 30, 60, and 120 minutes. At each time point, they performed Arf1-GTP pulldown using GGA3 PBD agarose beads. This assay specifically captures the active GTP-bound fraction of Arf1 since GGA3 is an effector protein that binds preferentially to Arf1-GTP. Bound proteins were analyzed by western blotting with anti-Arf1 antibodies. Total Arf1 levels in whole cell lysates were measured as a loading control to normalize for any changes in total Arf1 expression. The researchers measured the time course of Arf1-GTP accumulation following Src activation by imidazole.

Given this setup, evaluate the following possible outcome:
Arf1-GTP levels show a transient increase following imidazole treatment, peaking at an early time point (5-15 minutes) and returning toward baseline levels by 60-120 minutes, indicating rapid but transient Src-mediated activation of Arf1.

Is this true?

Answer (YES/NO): YES